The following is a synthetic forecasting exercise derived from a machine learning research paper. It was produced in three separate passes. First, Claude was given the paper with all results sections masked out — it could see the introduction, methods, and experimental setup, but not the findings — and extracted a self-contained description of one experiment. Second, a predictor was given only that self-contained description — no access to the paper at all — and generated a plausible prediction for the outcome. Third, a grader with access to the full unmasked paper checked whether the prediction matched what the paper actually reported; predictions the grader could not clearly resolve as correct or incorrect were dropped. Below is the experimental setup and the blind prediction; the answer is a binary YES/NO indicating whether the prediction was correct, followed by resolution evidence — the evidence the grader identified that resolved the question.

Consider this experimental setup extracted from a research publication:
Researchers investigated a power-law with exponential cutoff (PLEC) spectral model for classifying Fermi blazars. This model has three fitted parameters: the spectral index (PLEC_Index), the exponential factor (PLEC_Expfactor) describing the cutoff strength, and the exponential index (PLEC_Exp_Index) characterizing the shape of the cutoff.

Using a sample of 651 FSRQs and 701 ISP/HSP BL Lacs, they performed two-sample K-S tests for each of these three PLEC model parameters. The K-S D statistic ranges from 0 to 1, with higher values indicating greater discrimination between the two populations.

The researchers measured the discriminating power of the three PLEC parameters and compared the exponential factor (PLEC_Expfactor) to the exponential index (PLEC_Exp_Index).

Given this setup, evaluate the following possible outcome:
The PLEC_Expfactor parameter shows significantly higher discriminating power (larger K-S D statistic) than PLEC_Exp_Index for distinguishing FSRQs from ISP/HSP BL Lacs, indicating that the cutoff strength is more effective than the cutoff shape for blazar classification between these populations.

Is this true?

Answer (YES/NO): YES